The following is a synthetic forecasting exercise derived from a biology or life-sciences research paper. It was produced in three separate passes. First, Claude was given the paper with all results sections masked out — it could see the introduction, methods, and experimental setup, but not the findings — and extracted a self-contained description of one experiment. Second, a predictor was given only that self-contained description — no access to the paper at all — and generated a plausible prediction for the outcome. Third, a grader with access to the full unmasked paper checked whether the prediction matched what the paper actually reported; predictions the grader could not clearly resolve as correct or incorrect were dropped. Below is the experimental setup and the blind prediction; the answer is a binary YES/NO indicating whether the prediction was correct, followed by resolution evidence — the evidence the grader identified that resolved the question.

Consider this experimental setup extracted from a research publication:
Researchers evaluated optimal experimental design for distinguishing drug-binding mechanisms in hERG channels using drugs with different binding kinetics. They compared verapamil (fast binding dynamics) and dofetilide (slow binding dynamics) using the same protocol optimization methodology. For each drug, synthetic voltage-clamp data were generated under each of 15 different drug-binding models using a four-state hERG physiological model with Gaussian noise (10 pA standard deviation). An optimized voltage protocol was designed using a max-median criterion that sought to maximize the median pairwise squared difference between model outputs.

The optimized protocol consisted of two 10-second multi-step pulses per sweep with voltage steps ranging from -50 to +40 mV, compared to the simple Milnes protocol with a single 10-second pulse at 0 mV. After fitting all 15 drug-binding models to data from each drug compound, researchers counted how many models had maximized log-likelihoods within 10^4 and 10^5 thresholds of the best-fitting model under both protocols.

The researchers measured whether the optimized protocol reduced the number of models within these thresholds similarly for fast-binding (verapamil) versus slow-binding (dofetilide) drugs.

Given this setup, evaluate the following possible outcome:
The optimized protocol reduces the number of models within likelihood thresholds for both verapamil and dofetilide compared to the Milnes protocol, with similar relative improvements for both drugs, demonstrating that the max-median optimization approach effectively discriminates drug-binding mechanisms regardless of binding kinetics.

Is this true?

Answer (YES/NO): NO